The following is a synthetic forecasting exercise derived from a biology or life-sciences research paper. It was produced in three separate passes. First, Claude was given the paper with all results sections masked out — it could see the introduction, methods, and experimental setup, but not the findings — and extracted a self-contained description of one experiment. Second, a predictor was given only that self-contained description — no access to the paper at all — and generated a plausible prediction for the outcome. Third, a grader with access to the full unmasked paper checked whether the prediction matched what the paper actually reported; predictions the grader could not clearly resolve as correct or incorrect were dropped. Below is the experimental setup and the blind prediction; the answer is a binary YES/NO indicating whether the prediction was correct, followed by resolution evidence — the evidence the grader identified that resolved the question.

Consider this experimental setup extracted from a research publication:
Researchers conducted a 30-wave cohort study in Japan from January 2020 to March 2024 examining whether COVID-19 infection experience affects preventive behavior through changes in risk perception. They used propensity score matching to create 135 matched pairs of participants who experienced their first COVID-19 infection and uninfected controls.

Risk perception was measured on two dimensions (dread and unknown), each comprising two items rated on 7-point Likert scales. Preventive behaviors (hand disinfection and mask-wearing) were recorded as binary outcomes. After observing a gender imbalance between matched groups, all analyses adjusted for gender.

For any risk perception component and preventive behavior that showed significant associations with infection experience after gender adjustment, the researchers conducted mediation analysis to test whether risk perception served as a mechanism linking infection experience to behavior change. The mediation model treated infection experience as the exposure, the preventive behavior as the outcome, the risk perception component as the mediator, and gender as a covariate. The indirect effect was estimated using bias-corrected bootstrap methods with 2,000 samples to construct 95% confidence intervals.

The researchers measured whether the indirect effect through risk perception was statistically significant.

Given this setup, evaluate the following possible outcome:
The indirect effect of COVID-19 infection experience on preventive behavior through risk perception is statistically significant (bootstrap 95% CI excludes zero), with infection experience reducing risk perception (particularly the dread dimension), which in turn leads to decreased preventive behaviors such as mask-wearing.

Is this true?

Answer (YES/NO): NO